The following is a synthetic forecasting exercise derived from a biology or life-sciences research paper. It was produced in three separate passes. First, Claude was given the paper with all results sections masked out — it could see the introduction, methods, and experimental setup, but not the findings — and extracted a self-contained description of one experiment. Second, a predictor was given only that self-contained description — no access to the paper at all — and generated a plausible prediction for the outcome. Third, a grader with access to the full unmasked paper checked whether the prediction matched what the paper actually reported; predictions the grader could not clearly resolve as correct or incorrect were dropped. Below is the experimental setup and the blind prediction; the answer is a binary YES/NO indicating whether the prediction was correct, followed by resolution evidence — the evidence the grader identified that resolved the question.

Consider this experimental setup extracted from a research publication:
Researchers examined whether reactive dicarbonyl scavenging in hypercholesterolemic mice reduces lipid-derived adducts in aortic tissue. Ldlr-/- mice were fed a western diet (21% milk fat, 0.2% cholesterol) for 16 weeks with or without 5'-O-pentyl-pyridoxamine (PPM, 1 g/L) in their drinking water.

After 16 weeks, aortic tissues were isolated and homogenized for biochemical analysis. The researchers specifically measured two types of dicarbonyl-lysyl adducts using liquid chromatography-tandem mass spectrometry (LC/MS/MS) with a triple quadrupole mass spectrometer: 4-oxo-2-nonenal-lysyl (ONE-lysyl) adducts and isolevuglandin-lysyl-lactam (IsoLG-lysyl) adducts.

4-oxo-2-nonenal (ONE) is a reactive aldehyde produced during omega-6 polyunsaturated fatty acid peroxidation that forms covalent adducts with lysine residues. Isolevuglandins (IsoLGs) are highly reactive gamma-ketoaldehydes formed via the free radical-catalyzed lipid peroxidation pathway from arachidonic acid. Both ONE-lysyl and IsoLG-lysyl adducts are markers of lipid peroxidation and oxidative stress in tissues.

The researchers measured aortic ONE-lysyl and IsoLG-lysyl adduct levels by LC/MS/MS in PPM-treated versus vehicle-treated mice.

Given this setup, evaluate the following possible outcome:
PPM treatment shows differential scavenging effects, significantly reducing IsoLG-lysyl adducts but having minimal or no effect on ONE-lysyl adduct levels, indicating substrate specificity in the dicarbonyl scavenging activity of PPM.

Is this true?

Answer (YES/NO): NO